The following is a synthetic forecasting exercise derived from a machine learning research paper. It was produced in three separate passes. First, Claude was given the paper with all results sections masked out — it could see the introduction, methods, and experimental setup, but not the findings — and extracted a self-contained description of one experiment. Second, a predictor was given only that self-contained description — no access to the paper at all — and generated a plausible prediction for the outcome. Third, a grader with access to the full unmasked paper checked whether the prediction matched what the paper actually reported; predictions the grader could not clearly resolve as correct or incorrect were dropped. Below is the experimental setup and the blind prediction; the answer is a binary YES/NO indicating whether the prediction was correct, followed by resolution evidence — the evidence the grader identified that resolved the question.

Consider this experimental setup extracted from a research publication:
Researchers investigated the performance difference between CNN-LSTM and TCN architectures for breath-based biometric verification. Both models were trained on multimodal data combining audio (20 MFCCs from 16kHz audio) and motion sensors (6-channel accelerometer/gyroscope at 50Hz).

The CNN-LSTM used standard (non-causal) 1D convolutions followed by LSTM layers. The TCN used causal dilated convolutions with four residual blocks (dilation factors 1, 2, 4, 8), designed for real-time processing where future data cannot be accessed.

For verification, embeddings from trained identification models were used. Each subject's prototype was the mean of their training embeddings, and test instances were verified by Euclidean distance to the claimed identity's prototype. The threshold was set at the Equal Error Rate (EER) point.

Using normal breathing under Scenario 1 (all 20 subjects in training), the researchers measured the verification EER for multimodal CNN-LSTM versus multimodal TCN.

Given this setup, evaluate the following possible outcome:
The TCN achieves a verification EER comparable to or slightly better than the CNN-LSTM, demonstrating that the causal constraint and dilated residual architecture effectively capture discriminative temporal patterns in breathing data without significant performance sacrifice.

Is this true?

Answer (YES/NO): NO